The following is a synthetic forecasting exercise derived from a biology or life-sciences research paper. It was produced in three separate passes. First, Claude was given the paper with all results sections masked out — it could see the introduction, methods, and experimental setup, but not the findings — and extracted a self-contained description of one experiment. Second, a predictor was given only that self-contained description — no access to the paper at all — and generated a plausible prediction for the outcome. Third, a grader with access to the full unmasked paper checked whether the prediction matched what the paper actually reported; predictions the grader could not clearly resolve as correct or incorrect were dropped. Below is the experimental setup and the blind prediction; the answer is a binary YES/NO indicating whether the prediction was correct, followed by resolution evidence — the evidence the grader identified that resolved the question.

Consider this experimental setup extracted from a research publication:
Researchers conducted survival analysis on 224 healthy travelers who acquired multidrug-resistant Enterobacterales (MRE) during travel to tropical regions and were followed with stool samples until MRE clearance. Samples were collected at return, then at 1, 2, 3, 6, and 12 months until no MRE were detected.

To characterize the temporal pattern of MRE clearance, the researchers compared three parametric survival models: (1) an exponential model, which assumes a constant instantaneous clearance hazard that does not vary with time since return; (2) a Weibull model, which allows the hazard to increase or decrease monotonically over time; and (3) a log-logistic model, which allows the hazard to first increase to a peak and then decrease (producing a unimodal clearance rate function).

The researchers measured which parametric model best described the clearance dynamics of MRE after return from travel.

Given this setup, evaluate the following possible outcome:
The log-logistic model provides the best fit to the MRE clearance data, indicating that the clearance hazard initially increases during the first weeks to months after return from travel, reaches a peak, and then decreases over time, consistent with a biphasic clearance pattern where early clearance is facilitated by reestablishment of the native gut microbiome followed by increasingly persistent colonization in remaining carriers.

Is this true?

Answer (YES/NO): YES